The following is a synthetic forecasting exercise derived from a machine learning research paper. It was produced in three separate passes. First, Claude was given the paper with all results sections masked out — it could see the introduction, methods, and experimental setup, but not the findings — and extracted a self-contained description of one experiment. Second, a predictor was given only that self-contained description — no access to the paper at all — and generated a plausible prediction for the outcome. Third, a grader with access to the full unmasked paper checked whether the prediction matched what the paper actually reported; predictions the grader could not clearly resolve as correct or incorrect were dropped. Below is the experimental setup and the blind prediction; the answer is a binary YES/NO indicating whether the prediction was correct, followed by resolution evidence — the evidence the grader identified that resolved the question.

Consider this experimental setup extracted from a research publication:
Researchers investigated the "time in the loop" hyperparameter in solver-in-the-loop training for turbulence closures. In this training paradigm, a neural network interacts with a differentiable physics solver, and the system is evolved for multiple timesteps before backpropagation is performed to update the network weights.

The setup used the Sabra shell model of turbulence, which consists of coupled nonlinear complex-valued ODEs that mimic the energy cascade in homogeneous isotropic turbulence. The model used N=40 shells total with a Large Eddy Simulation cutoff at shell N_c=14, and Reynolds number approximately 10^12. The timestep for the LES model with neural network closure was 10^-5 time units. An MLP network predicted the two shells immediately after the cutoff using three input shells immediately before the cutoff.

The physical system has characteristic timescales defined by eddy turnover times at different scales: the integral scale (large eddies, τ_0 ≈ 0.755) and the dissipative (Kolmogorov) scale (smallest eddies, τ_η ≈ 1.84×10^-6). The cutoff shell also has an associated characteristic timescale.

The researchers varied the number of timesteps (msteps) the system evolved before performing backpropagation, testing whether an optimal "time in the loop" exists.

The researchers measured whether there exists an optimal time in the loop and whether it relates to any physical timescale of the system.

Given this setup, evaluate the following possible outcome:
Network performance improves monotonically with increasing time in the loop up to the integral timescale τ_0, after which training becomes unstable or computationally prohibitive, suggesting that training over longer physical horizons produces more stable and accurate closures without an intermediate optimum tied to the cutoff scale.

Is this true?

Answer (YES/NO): NO